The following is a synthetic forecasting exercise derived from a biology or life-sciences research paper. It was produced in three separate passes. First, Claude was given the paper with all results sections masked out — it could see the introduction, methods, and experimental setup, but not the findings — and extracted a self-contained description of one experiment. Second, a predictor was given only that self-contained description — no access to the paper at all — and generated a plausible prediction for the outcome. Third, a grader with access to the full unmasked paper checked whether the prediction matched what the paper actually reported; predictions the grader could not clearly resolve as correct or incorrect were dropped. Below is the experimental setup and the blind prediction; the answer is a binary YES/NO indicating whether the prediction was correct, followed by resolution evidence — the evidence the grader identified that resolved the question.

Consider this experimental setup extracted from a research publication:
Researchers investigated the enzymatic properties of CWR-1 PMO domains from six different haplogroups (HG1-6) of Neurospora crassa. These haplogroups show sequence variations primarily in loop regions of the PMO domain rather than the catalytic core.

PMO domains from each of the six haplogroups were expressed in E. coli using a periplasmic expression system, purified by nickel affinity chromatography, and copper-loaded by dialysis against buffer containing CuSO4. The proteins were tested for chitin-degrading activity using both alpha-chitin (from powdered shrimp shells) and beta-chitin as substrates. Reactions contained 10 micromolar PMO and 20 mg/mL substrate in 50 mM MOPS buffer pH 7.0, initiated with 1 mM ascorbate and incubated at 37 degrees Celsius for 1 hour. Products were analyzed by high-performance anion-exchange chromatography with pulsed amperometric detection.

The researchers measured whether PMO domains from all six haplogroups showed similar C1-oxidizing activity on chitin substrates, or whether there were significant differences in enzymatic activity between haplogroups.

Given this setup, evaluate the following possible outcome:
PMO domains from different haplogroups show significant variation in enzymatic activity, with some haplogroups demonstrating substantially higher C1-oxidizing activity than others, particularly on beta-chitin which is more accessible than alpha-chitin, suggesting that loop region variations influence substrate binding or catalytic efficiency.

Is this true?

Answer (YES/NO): NO